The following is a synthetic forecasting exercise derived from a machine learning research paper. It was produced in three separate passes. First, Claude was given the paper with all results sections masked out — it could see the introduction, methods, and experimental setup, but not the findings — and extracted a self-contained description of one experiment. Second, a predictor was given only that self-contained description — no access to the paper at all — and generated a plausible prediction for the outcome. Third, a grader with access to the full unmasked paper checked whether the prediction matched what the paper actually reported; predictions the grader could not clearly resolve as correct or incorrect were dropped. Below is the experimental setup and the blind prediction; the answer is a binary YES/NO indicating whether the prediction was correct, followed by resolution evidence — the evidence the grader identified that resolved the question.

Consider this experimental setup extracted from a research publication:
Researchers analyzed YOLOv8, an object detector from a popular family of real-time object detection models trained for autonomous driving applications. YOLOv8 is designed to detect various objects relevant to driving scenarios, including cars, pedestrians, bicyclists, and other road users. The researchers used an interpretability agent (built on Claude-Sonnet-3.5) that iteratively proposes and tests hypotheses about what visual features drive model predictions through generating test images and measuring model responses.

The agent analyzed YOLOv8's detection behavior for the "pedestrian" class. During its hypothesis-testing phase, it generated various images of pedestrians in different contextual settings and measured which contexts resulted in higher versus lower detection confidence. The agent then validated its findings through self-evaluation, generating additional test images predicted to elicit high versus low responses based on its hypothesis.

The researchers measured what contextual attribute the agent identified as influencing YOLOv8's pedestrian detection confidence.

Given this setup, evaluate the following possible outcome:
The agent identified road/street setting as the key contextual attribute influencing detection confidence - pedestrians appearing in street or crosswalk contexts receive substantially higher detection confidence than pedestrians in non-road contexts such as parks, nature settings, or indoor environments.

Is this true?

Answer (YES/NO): NO